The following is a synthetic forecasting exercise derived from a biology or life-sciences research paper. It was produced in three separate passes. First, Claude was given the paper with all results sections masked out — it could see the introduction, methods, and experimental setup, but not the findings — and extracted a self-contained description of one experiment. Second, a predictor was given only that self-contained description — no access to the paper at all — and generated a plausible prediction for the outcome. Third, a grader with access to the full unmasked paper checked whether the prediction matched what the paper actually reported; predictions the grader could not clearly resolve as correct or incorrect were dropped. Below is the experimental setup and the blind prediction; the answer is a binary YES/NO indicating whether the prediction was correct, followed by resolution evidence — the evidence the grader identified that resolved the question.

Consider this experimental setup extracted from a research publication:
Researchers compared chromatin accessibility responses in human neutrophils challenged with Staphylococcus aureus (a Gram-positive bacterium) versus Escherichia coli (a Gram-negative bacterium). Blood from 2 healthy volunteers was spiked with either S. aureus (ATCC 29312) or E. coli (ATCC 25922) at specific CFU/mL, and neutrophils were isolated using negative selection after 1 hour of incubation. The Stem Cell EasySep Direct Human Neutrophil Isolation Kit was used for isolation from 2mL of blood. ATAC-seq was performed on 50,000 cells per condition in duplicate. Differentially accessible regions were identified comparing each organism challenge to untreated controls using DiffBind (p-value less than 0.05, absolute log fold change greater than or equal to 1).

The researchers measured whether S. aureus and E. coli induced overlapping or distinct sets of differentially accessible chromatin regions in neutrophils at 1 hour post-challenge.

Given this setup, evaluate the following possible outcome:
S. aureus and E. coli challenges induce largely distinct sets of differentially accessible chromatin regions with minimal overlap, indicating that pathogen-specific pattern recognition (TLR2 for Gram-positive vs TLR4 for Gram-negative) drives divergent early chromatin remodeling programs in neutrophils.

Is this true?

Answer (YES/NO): YES